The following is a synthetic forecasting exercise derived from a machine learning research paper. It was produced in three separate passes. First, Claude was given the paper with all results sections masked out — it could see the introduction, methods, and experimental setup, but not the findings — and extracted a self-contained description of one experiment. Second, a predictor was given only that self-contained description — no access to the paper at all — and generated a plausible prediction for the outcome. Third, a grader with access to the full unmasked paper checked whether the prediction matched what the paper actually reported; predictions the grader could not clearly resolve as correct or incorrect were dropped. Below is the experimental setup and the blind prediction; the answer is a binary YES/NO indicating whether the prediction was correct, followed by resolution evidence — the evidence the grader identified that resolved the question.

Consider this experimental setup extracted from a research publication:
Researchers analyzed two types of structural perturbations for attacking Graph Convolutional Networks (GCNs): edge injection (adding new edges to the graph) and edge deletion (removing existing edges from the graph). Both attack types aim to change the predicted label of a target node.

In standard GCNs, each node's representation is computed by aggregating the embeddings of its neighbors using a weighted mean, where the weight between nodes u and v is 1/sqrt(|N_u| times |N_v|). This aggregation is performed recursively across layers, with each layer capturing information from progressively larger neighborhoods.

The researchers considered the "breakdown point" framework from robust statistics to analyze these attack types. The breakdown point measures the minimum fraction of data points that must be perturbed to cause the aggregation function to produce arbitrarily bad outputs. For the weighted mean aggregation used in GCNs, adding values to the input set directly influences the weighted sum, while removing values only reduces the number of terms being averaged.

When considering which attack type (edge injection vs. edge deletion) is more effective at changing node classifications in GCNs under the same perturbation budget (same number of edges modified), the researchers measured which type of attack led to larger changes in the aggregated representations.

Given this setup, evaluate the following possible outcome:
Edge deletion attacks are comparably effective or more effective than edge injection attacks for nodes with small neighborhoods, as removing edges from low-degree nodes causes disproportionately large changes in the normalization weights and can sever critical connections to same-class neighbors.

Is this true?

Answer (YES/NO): NO